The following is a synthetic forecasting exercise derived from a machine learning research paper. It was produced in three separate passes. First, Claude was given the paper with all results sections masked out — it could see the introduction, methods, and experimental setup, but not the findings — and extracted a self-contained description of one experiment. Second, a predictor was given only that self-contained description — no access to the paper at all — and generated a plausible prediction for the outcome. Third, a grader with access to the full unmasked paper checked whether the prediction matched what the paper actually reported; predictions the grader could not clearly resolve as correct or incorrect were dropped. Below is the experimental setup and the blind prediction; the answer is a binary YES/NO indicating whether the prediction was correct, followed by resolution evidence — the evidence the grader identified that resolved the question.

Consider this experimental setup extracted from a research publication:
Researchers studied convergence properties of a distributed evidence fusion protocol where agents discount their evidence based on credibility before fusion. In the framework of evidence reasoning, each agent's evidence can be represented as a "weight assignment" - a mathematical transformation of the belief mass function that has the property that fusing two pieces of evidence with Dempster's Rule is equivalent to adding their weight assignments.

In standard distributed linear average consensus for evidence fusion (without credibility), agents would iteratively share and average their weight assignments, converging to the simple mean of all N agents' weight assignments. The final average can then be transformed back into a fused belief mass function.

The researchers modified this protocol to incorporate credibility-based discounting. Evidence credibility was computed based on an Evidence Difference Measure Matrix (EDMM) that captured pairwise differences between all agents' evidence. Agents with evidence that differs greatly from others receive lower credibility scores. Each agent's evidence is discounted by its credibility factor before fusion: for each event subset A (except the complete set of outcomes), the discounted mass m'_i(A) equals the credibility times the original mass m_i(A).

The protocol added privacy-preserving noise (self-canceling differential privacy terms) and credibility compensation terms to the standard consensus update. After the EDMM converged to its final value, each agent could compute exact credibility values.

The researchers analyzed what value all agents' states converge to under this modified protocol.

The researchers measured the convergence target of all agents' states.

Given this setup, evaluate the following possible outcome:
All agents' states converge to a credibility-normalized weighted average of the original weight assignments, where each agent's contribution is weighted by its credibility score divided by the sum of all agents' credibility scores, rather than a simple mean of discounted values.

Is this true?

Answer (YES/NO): NO